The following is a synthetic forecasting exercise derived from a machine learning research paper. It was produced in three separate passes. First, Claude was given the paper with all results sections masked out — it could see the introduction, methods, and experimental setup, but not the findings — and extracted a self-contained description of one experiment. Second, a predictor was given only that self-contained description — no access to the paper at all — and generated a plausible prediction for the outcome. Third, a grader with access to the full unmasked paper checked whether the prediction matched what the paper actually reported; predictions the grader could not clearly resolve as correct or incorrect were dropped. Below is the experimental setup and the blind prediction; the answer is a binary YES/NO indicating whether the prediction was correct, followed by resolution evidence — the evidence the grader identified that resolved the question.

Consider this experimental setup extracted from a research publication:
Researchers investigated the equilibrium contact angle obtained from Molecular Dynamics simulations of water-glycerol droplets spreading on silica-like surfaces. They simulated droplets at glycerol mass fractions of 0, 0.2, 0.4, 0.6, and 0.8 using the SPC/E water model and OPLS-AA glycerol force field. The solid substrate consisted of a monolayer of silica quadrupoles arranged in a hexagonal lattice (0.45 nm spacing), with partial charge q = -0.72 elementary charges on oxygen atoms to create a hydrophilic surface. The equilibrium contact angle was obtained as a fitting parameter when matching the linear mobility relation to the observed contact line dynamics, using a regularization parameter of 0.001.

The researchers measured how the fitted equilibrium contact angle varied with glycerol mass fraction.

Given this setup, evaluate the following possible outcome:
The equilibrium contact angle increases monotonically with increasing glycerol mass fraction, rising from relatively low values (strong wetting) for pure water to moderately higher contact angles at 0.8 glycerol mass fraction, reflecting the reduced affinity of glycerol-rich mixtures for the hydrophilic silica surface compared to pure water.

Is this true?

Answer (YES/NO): NO